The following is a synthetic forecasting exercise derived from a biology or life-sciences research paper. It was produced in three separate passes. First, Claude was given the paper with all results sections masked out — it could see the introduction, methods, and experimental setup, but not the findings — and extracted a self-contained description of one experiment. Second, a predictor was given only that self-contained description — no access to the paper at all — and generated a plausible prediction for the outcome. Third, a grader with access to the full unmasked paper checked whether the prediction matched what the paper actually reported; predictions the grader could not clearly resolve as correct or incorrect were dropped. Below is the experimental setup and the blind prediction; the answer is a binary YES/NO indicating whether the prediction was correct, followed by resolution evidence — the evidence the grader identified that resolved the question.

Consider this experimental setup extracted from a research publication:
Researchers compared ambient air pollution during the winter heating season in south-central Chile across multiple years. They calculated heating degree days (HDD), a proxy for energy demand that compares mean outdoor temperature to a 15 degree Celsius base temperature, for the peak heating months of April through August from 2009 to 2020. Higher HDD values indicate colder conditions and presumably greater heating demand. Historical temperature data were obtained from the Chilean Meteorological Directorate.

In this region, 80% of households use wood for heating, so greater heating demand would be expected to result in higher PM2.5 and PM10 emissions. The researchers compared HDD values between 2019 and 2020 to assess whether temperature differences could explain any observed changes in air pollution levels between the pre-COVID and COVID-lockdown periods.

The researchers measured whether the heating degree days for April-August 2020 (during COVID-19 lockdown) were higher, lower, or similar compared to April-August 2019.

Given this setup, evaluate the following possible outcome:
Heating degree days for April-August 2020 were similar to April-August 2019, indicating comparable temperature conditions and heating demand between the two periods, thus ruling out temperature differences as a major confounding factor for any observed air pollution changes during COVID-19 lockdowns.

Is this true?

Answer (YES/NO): YES